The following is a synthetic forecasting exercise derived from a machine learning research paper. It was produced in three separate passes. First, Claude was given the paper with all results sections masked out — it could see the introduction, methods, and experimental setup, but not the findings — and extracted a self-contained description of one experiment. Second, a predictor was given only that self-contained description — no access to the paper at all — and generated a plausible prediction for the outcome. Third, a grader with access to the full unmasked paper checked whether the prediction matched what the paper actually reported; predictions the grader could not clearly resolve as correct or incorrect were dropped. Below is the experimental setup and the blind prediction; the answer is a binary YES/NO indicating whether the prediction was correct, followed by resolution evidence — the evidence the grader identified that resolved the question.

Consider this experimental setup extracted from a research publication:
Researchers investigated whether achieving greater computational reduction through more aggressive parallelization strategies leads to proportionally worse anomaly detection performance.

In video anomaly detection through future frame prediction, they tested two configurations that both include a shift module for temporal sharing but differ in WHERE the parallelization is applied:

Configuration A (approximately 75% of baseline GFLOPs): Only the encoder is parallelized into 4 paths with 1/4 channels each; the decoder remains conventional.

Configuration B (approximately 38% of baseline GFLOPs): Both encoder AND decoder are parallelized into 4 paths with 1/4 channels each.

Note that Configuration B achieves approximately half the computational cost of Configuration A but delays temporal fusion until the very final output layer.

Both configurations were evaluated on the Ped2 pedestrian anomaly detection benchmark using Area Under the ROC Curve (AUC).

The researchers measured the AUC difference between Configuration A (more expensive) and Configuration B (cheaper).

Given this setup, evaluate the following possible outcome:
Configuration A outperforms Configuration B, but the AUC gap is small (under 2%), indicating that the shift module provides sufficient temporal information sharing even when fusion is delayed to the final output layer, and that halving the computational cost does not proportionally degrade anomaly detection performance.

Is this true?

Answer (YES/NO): YES